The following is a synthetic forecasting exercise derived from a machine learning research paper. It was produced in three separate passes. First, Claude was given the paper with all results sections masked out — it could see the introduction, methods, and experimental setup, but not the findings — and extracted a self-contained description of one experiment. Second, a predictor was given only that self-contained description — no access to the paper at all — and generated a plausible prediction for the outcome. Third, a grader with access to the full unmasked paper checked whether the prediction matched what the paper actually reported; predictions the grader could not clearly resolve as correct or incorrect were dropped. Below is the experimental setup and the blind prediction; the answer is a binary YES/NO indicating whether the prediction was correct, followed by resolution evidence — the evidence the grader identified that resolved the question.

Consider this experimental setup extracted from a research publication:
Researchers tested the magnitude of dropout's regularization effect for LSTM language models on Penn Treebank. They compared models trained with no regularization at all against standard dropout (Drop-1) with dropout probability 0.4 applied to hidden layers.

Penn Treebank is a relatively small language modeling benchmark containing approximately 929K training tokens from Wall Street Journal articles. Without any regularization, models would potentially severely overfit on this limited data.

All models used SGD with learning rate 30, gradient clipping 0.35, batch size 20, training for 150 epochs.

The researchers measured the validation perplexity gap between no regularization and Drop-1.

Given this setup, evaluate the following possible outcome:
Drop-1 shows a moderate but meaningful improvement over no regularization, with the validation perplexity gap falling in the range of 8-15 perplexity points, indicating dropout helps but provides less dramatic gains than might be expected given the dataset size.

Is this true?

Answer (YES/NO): NO